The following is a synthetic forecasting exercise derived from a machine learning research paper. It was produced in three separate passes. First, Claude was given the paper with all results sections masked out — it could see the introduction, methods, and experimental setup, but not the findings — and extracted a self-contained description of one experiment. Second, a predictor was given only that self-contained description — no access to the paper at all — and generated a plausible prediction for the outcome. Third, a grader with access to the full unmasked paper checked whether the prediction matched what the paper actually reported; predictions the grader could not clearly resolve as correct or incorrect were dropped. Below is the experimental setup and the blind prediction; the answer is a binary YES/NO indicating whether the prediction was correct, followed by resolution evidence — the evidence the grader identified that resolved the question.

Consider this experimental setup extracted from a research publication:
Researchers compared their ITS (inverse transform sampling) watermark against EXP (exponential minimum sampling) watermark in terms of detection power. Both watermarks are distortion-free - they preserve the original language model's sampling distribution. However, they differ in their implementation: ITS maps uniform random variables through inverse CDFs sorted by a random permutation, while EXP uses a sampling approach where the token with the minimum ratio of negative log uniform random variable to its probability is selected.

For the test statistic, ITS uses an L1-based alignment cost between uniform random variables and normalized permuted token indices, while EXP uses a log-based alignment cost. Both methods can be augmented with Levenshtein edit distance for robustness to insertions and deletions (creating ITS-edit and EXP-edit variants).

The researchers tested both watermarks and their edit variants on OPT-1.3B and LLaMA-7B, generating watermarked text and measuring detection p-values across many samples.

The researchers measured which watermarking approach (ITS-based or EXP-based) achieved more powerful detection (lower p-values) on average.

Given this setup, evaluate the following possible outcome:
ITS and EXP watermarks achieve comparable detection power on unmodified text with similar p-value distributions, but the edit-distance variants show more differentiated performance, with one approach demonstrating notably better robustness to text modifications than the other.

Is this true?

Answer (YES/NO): NO